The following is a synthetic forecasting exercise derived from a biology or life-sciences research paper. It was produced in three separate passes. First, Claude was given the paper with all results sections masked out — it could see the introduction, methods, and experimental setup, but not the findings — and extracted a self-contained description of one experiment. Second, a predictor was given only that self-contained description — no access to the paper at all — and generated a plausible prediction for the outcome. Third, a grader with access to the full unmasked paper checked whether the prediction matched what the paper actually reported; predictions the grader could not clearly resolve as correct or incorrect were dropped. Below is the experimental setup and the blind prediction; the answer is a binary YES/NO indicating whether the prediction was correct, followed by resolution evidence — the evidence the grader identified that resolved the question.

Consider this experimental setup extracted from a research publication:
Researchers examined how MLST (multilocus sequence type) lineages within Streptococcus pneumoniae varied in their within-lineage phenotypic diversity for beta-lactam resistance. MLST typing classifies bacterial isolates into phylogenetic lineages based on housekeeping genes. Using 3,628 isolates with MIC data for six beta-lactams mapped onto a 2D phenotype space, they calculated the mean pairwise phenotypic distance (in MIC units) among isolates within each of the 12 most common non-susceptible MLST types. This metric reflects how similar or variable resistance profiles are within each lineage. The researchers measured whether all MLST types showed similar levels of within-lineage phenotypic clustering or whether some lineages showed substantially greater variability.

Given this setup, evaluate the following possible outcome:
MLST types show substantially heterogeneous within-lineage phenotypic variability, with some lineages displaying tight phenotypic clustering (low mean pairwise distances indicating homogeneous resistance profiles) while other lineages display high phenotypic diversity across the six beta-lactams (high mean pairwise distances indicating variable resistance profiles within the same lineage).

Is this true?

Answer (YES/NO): YES